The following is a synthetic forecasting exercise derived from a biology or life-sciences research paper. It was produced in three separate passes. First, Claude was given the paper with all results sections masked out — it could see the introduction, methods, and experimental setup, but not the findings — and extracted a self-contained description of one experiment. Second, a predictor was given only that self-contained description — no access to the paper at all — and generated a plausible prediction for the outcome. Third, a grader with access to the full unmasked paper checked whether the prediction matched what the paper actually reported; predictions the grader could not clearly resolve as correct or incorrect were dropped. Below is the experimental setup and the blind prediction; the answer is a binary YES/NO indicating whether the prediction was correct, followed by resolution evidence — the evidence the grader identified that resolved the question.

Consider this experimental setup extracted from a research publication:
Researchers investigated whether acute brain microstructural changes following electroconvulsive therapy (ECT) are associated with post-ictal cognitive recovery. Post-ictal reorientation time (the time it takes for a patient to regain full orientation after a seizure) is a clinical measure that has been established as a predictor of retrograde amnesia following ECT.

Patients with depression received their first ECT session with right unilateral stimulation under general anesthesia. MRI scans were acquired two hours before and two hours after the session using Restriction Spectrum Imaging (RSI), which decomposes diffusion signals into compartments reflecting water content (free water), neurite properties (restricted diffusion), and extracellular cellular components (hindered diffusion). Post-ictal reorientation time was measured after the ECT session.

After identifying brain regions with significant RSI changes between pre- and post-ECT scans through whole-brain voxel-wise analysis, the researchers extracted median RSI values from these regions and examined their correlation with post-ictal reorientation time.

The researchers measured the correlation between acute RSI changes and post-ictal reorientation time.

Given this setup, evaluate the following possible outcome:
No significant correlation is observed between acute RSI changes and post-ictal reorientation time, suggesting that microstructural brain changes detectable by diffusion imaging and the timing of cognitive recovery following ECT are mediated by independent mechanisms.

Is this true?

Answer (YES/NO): YES